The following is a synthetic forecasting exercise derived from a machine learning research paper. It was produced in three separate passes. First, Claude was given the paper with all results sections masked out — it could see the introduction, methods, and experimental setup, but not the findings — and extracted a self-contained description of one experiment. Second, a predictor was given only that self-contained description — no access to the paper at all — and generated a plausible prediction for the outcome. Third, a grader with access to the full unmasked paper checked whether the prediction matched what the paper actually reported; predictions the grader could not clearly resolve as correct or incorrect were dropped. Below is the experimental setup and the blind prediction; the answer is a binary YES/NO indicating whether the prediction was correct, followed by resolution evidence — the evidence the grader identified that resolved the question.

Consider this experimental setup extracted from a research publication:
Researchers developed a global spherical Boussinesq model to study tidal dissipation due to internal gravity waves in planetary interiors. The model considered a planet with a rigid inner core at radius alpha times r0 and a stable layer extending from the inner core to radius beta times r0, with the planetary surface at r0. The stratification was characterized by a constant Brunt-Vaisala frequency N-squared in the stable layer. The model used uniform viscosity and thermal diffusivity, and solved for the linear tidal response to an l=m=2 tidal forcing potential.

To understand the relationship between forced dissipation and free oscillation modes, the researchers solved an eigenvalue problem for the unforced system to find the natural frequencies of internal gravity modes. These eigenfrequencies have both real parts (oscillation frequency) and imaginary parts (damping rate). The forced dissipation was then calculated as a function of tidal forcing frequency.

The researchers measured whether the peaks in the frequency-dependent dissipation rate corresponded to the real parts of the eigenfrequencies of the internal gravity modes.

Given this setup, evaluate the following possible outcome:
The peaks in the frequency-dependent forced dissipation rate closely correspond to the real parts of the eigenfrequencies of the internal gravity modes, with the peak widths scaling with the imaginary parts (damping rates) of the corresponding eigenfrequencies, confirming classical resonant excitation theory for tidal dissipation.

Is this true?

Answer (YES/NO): YES